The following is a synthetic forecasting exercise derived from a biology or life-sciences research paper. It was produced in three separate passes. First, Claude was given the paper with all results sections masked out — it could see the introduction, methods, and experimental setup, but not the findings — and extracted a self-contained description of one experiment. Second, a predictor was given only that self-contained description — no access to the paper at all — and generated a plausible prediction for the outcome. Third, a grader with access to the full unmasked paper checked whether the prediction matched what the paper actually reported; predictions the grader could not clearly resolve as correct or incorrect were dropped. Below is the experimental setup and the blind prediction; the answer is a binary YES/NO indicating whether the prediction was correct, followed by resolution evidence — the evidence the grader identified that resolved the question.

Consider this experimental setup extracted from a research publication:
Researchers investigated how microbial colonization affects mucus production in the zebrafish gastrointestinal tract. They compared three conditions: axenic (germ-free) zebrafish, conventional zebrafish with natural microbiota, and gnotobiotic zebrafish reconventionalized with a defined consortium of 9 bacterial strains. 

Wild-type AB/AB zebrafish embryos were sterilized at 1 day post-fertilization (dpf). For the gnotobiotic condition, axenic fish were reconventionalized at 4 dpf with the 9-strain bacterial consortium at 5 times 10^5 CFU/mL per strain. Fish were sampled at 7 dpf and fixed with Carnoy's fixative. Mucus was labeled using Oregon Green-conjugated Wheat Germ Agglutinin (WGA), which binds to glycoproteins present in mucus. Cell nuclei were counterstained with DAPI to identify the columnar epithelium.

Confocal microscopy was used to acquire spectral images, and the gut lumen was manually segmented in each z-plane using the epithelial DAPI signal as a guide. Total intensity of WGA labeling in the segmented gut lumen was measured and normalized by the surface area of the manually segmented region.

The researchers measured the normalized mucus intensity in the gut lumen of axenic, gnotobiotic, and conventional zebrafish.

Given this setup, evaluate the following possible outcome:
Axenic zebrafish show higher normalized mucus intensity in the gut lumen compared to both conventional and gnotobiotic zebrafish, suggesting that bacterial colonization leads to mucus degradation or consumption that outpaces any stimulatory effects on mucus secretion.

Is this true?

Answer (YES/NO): NO